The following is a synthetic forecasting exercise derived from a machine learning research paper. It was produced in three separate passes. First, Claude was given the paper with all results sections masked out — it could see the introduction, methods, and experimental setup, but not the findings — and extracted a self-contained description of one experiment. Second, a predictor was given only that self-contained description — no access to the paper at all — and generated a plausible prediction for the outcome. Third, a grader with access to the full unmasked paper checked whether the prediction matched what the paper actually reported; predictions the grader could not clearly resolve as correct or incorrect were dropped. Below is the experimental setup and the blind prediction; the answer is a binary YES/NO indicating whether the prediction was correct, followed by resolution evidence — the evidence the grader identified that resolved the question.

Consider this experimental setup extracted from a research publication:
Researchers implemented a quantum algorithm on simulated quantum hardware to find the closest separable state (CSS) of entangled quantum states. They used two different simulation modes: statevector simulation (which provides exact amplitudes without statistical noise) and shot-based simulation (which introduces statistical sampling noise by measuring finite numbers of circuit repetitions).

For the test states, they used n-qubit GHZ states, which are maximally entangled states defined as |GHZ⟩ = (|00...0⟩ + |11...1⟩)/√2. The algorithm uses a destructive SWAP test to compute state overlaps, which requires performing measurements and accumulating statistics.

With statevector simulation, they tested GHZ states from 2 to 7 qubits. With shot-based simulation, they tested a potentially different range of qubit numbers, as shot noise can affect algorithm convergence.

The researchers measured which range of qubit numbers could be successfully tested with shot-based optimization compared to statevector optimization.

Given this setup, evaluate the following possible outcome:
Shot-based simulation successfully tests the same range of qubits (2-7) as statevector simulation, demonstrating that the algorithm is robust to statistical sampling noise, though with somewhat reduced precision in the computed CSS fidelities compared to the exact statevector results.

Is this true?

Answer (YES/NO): NO